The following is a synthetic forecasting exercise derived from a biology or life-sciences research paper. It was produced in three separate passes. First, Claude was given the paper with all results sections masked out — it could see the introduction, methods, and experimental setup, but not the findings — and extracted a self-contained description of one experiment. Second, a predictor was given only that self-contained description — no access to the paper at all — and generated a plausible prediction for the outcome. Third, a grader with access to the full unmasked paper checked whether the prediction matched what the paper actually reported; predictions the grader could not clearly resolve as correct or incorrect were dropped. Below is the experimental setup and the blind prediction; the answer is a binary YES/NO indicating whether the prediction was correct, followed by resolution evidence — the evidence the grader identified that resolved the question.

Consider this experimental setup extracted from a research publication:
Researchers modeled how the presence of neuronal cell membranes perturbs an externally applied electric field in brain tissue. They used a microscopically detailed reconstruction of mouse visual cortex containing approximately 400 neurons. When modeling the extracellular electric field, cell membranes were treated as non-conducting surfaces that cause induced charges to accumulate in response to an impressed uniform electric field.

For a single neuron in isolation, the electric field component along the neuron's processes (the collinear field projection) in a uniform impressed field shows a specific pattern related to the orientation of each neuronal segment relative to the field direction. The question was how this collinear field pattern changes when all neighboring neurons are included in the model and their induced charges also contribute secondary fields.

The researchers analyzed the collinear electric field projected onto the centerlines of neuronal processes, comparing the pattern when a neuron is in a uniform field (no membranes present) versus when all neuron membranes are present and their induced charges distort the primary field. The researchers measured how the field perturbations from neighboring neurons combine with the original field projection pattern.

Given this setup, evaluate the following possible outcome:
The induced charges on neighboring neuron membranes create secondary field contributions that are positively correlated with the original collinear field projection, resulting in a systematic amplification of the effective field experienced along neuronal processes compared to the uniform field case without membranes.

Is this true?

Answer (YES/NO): YES